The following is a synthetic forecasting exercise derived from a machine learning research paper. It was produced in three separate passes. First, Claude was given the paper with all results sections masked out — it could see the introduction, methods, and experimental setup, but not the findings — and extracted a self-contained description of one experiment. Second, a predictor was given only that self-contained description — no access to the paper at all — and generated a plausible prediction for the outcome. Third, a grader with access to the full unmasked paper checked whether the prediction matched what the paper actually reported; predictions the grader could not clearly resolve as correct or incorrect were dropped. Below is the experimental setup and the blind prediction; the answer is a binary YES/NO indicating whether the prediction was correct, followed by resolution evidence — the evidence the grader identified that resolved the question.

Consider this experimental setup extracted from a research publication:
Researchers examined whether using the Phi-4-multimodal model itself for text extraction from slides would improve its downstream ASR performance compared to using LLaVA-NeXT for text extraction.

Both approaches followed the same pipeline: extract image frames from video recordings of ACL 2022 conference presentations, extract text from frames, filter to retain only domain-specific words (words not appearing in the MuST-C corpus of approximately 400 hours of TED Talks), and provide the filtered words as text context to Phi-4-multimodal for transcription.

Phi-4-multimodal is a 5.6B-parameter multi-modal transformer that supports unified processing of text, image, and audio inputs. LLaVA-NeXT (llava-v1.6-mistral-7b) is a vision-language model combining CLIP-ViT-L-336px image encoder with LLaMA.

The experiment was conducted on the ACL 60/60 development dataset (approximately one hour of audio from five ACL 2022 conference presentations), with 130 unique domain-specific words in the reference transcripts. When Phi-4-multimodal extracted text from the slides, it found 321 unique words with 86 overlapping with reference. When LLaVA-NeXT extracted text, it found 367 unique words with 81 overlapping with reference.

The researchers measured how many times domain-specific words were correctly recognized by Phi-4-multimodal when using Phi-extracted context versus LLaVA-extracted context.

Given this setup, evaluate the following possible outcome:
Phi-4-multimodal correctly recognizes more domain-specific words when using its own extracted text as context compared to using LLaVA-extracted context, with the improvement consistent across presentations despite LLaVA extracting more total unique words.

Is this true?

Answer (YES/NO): NO